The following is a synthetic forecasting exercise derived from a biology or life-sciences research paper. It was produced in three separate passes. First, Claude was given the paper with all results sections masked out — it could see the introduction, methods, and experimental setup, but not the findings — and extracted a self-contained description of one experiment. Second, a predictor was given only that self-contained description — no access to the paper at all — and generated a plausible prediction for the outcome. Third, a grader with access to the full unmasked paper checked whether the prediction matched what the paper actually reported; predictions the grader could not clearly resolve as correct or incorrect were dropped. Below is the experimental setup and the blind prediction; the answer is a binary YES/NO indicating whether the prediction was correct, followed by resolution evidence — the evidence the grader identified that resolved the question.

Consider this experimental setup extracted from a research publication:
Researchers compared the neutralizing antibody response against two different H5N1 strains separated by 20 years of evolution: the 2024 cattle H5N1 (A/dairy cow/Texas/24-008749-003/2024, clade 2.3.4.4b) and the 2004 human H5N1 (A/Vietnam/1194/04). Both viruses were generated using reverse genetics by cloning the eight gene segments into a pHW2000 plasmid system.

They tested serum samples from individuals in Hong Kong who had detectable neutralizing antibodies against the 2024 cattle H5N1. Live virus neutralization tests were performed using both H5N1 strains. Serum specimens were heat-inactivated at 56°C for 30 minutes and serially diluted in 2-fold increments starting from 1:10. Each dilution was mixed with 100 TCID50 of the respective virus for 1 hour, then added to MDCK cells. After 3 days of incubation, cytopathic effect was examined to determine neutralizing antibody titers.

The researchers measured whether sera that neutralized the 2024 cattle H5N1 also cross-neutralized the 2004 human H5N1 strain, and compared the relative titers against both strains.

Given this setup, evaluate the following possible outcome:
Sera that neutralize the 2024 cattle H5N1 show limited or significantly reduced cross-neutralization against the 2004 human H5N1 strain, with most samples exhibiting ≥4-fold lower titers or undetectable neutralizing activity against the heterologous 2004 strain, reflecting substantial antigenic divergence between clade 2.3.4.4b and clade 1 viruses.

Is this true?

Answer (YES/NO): YES